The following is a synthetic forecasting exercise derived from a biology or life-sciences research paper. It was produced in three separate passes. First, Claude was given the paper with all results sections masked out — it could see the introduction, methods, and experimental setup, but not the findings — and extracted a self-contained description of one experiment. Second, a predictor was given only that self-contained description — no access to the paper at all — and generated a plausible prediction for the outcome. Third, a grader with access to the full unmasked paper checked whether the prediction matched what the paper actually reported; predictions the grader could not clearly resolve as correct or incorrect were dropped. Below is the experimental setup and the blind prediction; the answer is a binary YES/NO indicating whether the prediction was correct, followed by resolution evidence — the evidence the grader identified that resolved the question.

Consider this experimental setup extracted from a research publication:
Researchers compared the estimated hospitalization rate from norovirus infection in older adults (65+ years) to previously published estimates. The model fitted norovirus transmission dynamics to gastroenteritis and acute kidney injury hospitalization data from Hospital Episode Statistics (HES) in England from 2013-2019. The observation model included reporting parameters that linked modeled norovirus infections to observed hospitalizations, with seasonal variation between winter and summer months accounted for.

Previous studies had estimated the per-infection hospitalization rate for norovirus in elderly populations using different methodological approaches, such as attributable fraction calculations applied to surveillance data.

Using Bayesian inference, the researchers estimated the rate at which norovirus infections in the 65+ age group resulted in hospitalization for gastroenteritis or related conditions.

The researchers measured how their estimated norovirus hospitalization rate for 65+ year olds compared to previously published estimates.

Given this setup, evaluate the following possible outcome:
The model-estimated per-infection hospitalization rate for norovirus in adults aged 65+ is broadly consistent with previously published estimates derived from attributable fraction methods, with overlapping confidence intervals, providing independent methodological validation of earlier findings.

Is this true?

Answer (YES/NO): NO